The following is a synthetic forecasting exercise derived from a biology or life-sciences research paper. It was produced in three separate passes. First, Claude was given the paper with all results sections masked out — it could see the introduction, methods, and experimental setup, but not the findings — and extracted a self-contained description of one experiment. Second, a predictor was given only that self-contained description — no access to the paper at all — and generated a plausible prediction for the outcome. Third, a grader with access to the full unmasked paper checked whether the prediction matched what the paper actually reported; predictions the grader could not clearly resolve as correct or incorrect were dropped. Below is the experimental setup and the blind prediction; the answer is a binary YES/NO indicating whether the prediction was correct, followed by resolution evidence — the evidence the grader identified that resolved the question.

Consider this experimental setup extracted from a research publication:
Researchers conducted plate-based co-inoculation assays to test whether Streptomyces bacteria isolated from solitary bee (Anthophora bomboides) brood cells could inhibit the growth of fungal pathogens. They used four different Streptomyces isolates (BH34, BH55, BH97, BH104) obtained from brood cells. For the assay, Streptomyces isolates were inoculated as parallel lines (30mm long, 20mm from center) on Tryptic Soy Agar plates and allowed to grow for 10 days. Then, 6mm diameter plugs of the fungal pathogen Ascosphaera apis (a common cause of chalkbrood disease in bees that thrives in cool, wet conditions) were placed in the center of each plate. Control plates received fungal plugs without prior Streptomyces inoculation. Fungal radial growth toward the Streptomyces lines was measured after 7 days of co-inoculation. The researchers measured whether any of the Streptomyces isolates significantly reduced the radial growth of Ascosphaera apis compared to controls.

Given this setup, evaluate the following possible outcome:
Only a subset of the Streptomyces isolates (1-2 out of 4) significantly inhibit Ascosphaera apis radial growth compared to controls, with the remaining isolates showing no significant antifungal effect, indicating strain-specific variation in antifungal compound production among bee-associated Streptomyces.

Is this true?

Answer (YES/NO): YES